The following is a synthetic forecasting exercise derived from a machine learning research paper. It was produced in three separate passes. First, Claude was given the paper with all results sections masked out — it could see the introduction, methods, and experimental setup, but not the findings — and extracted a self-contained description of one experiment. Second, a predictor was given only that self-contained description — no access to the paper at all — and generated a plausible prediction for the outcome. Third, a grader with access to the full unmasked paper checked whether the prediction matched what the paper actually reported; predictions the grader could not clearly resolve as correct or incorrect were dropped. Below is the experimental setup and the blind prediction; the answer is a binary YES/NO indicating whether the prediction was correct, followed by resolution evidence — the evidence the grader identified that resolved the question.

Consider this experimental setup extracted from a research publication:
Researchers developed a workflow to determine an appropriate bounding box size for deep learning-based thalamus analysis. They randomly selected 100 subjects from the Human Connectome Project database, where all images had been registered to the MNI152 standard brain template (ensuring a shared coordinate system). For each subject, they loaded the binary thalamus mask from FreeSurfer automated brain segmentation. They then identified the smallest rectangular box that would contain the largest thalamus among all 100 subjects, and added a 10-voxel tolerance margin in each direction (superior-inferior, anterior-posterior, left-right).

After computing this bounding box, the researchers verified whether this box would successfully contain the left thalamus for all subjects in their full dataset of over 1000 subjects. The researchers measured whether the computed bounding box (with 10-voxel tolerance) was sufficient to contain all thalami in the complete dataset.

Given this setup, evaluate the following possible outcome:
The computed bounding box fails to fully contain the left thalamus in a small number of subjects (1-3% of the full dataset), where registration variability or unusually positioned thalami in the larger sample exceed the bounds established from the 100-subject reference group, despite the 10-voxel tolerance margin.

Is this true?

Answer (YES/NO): NO